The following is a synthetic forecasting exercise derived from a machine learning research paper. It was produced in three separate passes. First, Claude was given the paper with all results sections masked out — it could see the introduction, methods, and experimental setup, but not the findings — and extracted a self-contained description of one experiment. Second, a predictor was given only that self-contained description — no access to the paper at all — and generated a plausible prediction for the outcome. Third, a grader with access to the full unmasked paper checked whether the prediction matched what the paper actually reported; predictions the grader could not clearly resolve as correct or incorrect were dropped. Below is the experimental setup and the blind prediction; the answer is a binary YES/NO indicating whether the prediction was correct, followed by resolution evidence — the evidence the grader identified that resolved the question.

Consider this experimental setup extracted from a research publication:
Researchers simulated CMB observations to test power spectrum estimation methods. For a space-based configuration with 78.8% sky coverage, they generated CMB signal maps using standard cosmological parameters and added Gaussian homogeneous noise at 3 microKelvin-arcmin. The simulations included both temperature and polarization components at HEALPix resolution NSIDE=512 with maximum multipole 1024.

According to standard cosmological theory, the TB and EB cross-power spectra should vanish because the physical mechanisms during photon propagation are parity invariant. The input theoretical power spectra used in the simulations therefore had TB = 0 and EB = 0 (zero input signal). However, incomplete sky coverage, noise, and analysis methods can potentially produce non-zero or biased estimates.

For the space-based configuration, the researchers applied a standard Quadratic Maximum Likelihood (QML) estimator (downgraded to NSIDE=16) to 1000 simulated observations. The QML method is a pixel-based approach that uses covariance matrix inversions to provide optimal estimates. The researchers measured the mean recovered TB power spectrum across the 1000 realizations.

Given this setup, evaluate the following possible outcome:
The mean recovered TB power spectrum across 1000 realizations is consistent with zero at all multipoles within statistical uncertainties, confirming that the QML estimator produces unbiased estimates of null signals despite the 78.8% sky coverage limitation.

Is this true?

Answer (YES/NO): YES